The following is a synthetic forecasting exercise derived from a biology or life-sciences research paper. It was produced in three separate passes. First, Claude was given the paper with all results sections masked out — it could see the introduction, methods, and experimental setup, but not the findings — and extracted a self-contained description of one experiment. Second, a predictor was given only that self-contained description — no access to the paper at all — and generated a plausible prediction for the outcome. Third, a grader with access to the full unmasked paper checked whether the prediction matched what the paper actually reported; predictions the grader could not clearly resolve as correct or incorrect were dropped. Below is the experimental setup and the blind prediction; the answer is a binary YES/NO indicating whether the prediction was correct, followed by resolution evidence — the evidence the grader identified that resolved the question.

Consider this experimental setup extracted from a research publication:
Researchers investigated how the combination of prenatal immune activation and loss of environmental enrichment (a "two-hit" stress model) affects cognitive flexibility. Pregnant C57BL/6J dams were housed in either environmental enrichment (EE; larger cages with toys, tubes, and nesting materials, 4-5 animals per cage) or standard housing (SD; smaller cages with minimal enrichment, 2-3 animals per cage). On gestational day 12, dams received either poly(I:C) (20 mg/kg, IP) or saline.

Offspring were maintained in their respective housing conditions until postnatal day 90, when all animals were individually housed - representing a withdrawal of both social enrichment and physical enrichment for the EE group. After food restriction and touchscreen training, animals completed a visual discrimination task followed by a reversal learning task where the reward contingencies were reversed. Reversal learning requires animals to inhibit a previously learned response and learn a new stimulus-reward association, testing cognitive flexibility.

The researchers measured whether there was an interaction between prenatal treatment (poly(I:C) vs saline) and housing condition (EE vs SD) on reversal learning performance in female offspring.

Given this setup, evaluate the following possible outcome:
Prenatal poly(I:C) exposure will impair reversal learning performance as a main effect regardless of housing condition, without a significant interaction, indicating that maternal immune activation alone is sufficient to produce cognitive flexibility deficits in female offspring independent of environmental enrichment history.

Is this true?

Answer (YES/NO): NO